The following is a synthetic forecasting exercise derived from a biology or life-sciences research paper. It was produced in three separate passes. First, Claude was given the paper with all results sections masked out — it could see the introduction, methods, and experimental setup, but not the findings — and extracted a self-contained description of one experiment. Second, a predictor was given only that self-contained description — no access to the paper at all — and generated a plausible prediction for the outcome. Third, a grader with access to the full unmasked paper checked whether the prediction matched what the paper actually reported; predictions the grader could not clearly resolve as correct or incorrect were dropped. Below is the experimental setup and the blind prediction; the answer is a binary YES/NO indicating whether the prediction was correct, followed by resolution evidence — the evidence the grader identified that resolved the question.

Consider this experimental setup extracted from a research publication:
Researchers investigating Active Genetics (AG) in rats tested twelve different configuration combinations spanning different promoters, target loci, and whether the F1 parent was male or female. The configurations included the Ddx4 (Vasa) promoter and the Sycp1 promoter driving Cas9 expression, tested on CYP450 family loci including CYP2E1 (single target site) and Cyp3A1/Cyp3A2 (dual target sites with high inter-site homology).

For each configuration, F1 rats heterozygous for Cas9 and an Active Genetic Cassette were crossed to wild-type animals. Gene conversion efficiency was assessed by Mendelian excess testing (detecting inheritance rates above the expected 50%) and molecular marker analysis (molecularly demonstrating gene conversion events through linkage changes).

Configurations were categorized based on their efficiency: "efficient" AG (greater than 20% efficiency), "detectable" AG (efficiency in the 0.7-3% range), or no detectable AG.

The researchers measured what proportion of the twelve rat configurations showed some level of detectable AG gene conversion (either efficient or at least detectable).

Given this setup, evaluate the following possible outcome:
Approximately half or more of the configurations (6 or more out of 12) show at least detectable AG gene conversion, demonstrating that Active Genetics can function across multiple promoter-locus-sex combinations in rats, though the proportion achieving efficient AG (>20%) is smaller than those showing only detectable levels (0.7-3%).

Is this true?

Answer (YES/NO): YES